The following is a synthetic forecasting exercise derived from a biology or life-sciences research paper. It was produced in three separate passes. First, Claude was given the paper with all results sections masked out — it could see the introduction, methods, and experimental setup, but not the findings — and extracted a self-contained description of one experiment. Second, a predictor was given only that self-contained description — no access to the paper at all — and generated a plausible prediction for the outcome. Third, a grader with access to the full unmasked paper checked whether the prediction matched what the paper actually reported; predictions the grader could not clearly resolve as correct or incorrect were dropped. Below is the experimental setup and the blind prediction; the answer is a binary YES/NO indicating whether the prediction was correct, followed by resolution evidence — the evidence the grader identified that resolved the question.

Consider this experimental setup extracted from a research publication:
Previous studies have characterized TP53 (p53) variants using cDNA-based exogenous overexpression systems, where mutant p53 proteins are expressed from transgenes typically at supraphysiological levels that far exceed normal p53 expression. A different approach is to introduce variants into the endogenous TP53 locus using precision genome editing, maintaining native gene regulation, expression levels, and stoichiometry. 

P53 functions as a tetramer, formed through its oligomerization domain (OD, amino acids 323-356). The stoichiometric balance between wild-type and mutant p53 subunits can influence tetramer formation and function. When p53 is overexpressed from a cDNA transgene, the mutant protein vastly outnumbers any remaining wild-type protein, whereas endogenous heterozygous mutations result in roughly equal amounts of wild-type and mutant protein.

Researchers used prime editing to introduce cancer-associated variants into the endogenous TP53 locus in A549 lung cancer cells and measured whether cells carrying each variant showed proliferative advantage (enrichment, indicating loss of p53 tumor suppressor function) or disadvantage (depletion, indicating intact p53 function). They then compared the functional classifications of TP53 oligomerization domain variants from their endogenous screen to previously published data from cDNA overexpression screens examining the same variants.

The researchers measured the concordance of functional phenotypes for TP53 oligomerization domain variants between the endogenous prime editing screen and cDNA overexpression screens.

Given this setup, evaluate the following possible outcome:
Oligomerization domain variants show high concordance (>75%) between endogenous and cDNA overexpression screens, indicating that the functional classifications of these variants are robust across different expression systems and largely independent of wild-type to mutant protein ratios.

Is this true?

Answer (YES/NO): NO